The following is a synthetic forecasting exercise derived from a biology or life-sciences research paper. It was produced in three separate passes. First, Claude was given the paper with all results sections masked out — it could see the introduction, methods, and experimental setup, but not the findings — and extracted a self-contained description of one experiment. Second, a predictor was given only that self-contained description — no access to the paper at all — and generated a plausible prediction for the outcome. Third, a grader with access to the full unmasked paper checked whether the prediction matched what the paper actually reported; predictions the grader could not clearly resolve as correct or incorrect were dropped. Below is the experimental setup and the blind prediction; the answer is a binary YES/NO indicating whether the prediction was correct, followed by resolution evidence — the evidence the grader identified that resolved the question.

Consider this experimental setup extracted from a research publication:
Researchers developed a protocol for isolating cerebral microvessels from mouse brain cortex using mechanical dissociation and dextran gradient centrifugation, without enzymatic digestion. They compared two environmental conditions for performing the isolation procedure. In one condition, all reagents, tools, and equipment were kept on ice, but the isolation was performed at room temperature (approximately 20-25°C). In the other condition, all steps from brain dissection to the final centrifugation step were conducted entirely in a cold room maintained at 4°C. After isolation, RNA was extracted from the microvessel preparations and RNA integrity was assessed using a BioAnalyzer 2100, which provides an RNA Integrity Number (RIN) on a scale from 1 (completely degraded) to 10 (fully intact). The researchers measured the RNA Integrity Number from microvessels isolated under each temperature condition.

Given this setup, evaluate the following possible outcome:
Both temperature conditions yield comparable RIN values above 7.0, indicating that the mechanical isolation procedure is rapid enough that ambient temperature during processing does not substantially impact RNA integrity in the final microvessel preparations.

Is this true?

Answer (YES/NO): NO